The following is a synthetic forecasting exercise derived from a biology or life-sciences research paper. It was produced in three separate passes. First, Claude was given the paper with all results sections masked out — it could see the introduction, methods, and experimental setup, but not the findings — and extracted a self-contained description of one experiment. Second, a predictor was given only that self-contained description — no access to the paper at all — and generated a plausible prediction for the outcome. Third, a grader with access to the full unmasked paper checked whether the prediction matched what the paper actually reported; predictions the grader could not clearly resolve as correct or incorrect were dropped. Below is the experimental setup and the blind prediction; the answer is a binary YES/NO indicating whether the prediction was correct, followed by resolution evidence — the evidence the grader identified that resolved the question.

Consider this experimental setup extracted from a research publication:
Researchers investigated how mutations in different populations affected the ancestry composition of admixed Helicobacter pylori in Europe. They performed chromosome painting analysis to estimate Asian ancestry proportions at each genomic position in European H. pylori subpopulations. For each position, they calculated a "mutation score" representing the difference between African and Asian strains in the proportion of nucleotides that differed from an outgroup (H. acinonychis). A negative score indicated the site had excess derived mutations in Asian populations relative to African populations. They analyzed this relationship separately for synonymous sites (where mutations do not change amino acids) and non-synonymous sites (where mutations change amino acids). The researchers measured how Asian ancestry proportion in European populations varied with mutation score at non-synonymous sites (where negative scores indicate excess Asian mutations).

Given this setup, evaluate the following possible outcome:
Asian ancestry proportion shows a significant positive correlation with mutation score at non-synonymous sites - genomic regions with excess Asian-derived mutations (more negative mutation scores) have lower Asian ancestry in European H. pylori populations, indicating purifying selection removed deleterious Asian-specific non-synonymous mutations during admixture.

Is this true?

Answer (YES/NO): YES